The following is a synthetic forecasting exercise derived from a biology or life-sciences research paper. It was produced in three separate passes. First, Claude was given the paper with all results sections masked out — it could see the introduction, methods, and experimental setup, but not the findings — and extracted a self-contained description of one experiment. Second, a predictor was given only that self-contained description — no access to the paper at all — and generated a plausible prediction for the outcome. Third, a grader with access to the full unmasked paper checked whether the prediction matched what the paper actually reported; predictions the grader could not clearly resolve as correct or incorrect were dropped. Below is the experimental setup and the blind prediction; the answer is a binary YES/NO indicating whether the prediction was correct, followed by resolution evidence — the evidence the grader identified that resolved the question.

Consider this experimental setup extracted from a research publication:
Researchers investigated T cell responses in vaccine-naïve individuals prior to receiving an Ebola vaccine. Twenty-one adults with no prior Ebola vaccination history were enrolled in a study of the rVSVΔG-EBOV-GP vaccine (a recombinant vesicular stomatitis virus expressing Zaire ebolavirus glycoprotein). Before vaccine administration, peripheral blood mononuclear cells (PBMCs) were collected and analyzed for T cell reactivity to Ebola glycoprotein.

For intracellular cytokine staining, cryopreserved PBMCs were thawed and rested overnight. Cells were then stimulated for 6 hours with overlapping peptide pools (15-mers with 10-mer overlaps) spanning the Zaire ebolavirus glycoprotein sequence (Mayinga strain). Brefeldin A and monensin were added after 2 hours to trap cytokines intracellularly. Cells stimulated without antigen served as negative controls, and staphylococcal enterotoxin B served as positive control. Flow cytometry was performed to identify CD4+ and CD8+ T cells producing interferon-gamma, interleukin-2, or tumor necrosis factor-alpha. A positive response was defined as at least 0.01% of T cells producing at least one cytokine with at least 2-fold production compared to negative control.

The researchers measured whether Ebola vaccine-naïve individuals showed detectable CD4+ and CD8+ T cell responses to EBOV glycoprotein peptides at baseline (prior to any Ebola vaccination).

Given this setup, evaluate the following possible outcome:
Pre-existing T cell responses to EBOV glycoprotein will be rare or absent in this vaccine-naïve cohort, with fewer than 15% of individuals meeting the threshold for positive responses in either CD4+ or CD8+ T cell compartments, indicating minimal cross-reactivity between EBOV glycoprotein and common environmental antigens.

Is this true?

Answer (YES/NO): NO